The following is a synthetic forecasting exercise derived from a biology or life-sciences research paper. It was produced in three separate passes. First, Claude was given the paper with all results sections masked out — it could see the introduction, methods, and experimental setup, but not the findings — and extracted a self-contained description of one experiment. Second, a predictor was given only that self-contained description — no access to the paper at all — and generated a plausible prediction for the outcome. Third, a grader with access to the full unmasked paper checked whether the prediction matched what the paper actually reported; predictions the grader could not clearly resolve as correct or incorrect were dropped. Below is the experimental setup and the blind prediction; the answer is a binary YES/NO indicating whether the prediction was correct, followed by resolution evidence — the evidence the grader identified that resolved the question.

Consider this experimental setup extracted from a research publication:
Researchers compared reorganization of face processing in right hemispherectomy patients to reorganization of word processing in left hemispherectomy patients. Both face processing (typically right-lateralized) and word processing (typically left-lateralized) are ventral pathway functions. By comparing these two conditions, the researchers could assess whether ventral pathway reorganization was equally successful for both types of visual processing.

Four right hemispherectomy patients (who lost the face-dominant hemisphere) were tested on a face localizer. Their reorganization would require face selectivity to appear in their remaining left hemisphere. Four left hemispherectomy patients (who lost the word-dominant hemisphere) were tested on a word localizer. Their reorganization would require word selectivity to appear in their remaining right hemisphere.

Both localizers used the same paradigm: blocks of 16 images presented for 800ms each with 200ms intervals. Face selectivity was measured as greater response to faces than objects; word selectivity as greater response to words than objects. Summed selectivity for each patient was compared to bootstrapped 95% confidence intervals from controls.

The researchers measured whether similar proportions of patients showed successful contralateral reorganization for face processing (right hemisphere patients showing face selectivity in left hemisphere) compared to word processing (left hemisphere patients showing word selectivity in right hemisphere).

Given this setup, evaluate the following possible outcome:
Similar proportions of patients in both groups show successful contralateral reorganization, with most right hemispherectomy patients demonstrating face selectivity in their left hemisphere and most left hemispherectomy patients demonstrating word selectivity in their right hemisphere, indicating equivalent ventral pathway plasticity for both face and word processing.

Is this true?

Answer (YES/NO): YES